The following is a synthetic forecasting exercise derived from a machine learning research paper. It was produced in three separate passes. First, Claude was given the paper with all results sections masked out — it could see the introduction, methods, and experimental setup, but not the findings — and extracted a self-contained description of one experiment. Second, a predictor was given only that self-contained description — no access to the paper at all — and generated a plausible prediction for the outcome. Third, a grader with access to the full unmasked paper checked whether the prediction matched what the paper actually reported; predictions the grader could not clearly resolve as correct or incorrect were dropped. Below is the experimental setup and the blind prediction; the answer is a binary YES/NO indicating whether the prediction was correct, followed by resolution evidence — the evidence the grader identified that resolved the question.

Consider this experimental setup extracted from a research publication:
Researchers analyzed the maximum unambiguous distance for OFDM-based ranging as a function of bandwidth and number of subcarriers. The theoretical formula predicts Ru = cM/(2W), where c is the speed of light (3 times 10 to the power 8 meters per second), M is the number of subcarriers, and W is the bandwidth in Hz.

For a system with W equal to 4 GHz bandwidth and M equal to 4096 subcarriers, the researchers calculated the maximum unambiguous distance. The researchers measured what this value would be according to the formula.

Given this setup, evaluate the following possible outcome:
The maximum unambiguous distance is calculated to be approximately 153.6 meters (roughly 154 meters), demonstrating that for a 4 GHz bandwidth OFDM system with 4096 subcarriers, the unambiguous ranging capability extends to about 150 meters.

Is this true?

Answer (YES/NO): YES